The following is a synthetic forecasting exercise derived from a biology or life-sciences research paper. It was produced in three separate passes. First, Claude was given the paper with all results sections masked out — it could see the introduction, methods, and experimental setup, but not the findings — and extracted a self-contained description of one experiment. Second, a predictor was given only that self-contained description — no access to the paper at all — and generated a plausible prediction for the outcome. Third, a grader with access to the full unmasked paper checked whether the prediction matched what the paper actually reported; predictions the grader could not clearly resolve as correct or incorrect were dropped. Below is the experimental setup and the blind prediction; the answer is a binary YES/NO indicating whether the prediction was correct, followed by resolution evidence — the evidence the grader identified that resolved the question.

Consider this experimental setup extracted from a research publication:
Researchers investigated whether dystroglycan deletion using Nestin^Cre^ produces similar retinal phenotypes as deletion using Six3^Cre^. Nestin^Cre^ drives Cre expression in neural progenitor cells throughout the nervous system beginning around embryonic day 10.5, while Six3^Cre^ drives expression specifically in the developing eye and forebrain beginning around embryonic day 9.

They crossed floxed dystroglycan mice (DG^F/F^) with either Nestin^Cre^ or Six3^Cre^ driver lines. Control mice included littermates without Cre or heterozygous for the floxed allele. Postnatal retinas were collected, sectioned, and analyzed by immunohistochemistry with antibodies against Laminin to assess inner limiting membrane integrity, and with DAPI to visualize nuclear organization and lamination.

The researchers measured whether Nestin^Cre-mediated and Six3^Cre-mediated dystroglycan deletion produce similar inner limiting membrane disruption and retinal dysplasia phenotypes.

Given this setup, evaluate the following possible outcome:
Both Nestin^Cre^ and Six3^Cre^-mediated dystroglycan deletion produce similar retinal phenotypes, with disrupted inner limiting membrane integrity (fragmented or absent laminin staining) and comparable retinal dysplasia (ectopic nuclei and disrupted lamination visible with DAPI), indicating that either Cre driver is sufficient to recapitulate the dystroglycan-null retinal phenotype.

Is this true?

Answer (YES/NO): NO